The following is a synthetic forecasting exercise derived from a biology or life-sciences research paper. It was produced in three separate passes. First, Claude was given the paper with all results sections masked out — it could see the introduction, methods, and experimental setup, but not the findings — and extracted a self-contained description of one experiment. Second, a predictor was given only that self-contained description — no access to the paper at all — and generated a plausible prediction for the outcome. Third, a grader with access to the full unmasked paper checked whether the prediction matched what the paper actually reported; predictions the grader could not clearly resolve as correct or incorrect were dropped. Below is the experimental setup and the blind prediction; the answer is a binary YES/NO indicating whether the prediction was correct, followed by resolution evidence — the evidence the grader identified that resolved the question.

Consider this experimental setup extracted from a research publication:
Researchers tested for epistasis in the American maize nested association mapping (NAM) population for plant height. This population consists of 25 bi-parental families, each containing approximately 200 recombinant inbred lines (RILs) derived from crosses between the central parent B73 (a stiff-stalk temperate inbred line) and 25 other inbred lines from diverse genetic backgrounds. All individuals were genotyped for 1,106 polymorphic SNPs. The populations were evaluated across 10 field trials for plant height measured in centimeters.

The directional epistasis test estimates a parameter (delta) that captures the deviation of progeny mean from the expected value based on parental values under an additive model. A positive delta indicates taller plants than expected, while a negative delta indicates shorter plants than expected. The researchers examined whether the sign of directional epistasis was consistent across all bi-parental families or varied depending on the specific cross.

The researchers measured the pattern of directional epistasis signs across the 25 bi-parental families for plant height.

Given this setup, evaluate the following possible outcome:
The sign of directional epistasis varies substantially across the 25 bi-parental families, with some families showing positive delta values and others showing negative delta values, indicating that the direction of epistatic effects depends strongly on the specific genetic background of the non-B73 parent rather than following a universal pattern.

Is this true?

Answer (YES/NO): YES